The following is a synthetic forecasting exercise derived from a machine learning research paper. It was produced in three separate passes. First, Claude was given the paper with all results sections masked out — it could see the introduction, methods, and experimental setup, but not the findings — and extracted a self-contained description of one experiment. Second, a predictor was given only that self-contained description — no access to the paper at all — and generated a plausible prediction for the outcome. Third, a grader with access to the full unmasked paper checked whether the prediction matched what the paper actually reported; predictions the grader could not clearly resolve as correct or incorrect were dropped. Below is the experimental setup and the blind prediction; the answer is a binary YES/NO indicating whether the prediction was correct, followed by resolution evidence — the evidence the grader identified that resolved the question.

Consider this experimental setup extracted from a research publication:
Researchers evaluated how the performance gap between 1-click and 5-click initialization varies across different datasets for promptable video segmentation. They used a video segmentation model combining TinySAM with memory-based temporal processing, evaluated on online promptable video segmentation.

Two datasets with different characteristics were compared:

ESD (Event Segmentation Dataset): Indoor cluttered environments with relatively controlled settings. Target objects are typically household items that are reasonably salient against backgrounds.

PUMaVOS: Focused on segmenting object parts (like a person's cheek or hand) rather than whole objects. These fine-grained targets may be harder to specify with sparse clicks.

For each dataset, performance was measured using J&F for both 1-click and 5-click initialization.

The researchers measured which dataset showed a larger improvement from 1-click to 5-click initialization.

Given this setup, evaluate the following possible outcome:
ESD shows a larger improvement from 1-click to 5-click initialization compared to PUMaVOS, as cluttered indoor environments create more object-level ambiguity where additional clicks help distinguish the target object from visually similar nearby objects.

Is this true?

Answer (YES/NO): NO